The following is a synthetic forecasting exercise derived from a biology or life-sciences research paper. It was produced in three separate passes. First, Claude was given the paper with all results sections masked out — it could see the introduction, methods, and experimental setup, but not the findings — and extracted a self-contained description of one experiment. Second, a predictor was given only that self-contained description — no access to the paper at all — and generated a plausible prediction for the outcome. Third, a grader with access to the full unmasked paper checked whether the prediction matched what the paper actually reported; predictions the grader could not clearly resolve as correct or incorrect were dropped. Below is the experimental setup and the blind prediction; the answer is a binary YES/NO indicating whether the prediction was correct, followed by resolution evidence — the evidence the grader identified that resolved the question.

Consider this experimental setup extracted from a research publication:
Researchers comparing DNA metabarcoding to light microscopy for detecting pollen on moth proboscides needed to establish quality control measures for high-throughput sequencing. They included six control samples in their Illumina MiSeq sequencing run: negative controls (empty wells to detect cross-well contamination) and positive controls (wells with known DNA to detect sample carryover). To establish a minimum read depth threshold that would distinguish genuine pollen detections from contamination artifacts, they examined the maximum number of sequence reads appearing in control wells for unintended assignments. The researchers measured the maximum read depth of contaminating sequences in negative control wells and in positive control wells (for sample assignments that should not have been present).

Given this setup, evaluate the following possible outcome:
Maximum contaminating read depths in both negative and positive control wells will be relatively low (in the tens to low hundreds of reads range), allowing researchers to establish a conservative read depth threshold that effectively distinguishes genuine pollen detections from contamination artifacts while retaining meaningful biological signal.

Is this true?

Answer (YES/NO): YES